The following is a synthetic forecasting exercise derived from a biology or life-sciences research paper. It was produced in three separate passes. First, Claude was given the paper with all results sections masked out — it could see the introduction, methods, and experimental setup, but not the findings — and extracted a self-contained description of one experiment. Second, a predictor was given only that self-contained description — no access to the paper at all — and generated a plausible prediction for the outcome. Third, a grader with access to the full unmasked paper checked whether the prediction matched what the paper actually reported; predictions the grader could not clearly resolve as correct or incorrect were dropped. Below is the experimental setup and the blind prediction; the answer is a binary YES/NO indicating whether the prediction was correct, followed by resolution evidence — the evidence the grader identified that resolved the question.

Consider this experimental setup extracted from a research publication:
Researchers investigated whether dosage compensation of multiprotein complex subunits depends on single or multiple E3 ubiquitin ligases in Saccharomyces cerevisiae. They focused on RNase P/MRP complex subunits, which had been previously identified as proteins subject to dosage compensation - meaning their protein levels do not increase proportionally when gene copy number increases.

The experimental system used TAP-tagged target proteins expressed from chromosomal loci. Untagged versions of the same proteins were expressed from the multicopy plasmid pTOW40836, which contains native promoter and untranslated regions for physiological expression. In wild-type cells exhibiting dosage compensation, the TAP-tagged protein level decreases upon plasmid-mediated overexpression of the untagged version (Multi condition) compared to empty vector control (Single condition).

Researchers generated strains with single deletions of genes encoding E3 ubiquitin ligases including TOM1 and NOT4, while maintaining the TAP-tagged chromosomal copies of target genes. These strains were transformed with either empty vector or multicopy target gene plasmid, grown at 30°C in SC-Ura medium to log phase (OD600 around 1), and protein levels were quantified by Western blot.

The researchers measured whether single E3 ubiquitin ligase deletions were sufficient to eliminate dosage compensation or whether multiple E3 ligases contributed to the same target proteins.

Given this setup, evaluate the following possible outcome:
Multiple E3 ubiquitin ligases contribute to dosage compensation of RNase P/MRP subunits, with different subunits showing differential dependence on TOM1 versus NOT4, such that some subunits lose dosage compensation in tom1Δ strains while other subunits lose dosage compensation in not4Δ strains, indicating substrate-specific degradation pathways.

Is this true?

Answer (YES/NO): YES